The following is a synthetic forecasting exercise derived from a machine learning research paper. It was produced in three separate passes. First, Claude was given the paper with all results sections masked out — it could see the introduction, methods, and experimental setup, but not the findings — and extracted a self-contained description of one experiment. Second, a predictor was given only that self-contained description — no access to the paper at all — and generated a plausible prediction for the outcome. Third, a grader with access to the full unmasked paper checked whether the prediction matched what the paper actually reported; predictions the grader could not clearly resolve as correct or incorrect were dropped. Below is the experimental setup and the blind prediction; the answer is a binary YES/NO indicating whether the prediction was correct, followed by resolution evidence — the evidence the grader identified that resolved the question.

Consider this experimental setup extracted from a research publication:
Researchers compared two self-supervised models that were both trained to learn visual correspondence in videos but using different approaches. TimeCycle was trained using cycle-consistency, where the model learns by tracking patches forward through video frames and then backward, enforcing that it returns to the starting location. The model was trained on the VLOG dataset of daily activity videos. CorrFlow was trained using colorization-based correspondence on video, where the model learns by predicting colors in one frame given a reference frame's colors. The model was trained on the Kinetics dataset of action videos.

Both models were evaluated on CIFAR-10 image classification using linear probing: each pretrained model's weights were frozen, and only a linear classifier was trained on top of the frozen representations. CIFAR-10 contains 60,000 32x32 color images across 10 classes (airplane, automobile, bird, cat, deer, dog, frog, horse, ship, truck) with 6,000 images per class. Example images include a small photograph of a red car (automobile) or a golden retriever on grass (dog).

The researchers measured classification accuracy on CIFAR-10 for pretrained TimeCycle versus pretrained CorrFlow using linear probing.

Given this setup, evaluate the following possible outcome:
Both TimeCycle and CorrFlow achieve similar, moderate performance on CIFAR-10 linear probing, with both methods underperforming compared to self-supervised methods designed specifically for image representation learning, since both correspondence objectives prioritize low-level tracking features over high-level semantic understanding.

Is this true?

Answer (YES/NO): NO